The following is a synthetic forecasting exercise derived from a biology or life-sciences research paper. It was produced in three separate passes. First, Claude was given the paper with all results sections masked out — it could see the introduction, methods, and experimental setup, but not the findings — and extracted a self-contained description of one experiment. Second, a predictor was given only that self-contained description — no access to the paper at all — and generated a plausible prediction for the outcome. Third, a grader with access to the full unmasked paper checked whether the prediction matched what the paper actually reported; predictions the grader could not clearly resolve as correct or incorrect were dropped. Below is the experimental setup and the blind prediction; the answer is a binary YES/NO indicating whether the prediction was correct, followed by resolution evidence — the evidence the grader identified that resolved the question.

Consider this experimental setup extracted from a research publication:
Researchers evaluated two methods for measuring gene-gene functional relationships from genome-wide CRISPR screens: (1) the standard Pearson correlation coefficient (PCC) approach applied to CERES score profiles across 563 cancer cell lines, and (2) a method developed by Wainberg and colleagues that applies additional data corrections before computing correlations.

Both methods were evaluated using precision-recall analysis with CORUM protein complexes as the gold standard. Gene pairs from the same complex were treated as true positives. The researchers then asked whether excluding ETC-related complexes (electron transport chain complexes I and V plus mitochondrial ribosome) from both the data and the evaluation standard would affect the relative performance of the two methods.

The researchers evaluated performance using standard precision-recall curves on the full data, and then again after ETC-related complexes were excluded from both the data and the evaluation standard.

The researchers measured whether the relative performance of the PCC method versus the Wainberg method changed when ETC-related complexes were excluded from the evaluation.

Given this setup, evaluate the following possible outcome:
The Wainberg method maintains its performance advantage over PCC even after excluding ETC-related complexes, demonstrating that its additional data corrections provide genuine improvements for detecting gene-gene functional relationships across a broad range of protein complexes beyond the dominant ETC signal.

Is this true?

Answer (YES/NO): YES